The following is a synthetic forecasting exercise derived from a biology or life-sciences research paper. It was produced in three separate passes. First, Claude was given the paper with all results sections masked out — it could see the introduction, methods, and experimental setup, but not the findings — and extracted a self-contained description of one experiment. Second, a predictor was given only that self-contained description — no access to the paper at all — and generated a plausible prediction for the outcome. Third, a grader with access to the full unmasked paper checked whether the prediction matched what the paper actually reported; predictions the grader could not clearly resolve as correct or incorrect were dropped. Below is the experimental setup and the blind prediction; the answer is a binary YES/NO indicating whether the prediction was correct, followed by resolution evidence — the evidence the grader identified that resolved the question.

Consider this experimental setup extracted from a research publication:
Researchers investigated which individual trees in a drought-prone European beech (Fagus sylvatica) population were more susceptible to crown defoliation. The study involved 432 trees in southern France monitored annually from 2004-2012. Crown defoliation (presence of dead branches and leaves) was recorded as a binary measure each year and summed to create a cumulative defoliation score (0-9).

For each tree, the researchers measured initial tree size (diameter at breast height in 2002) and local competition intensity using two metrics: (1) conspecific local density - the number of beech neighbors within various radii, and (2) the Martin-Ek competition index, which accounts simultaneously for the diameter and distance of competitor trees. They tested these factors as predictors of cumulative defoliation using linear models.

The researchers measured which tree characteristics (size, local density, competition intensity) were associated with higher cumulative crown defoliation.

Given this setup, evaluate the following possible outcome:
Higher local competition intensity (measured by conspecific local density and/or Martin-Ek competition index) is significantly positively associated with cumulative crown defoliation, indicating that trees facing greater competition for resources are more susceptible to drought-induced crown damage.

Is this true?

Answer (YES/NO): NO